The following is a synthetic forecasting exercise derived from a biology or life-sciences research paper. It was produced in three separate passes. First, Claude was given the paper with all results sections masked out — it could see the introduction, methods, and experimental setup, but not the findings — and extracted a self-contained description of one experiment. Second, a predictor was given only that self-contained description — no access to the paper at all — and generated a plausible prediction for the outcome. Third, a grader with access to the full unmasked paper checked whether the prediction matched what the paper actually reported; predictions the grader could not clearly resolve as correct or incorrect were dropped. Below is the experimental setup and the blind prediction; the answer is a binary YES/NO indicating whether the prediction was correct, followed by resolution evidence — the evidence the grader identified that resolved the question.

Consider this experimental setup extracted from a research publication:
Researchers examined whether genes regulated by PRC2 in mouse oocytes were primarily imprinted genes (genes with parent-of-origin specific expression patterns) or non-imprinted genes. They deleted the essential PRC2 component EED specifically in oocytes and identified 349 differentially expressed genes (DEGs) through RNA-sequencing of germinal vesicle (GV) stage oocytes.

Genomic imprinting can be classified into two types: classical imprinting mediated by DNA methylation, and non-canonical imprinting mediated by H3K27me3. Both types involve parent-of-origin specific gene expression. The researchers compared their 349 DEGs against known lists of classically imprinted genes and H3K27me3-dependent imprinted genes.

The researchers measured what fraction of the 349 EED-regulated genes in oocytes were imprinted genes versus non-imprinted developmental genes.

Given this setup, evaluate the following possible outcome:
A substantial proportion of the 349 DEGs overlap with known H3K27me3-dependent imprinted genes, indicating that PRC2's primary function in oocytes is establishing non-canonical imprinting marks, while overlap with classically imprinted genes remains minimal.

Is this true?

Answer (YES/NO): NO